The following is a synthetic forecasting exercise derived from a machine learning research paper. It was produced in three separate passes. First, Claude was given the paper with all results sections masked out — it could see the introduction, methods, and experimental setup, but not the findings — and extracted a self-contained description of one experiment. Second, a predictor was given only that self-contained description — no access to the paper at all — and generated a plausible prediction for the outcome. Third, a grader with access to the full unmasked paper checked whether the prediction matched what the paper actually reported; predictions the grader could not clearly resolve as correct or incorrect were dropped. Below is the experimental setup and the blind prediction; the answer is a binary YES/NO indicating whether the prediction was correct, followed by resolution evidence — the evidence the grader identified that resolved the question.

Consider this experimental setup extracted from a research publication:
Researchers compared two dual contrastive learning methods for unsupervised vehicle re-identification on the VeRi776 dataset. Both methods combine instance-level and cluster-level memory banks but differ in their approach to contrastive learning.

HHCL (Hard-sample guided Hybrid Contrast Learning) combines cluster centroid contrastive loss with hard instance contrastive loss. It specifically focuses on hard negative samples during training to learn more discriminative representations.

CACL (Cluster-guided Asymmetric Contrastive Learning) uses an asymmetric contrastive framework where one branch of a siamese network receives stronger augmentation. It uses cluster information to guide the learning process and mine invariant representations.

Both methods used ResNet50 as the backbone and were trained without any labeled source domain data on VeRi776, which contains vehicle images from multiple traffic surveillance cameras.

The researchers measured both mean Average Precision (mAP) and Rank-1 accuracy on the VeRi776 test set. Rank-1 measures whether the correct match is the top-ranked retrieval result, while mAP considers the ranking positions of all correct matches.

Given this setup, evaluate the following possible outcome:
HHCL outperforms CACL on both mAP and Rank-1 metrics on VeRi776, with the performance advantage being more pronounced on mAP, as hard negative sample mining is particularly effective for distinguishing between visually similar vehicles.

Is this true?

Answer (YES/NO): NO